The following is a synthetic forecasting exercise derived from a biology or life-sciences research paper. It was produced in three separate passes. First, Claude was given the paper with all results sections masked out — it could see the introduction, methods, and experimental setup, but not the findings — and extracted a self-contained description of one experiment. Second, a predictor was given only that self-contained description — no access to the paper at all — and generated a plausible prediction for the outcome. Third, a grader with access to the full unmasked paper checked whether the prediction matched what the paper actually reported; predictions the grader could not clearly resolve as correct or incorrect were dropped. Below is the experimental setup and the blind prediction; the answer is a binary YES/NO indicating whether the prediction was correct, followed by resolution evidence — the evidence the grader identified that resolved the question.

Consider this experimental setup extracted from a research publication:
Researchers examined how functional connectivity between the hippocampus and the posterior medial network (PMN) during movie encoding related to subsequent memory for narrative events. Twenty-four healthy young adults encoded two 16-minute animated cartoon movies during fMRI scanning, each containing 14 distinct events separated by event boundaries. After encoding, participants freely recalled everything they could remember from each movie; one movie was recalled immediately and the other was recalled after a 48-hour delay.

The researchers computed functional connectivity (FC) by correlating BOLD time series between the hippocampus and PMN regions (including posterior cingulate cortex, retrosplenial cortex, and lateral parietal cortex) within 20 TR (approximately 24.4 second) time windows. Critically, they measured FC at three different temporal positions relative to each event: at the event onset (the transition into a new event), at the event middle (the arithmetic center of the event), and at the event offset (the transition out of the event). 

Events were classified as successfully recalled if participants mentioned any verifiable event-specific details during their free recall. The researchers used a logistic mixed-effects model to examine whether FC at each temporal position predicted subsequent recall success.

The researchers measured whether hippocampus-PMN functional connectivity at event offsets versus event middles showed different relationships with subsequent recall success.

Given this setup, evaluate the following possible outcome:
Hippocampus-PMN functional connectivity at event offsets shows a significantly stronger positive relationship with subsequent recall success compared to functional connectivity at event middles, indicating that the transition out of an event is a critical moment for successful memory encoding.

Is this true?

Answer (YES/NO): YES